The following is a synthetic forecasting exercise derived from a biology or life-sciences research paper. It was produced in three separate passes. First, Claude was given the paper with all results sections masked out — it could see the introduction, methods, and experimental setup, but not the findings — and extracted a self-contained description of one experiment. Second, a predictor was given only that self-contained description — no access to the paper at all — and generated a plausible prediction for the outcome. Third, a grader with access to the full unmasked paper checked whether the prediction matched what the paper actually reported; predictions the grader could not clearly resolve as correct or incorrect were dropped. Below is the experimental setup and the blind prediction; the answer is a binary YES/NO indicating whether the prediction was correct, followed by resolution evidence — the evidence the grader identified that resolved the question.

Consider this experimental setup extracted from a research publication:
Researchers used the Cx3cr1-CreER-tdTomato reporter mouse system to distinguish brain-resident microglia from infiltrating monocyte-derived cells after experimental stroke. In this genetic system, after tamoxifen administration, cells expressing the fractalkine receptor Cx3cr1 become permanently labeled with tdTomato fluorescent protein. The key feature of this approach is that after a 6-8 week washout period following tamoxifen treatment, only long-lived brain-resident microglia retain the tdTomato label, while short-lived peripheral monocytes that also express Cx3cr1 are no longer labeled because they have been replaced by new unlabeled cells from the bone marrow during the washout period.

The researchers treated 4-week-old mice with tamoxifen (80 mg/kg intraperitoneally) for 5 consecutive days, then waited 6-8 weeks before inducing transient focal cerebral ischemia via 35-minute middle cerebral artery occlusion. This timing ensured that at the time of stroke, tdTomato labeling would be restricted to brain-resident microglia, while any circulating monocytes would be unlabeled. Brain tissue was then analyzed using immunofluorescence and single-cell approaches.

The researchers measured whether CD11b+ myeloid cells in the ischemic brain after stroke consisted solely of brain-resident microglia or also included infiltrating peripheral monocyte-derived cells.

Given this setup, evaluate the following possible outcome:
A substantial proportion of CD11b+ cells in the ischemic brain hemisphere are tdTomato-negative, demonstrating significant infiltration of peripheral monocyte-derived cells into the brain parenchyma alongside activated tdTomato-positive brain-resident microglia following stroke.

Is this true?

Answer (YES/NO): YES